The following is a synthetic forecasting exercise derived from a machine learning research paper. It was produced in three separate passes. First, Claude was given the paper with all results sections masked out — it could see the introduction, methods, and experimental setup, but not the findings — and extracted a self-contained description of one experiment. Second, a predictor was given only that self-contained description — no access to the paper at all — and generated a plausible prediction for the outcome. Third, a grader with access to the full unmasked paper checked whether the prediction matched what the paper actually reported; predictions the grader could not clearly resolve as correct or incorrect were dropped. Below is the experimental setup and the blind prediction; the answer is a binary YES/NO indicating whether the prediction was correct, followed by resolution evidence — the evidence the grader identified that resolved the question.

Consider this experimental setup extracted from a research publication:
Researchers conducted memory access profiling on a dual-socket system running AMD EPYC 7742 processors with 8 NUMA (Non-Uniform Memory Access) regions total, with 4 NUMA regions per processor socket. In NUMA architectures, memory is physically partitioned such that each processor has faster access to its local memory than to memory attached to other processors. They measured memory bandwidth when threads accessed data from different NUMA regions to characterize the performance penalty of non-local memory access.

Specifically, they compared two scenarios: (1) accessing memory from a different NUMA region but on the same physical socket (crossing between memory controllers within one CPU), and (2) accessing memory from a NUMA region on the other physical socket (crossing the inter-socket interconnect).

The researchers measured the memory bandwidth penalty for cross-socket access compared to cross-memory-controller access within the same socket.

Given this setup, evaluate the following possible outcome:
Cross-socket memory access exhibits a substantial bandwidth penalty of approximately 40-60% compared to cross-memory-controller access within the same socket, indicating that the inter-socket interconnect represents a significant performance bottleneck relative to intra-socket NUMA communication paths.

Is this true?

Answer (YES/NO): NO